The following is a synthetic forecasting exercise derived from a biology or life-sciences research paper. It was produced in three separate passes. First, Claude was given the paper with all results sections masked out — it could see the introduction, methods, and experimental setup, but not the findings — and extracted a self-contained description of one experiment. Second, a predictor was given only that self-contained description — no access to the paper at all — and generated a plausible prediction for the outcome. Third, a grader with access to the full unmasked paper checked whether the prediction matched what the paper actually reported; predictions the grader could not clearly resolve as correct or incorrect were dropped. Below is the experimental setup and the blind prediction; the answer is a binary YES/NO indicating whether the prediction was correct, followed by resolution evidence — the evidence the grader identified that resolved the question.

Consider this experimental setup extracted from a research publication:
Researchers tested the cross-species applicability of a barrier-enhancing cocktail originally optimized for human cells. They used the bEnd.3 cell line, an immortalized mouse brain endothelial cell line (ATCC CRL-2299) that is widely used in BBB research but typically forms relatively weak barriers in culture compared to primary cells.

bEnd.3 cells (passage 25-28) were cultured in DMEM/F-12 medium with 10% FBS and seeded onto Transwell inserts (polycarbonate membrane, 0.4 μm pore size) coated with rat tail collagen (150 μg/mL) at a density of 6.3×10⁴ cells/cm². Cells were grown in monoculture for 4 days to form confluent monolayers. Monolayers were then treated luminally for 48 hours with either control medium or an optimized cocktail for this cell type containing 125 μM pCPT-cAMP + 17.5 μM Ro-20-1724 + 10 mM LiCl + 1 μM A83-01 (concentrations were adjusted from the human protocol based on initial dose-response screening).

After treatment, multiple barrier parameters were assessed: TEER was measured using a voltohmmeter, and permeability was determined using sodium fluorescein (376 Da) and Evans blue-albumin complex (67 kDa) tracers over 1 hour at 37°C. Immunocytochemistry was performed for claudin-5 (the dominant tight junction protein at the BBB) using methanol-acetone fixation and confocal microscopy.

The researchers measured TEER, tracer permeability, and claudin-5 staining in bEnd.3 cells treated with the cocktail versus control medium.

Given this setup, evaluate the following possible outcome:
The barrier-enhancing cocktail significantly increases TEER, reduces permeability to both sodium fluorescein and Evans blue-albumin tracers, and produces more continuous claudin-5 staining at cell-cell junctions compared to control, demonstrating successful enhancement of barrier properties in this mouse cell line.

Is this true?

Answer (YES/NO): NO